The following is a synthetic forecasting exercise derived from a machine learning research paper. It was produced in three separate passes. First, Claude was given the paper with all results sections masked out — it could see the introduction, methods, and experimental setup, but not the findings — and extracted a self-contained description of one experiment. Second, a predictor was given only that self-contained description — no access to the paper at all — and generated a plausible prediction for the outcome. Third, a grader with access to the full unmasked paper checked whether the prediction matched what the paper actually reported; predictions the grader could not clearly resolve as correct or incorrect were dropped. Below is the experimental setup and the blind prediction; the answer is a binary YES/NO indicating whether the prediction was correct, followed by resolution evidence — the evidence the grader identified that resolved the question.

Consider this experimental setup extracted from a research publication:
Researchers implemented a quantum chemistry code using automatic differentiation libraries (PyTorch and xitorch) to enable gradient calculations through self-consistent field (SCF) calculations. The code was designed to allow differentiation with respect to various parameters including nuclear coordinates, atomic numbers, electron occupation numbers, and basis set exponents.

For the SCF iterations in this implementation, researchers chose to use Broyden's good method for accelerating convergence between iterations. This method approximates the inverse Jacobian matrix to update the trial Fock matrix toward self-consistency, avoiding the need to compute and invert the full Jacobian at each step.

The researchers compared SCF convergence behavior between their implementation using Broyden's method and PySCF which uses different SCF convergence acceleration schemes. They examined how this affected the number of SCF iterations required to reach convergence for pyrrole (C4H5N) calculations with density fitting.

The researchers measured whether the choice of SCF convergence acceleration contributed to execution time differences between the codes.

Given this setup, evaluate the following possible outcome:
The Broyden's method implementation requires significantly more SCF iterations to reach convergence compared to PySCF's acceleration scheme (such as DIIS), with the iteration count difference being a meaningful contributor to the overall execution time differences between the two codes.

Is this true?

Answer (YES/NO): YES